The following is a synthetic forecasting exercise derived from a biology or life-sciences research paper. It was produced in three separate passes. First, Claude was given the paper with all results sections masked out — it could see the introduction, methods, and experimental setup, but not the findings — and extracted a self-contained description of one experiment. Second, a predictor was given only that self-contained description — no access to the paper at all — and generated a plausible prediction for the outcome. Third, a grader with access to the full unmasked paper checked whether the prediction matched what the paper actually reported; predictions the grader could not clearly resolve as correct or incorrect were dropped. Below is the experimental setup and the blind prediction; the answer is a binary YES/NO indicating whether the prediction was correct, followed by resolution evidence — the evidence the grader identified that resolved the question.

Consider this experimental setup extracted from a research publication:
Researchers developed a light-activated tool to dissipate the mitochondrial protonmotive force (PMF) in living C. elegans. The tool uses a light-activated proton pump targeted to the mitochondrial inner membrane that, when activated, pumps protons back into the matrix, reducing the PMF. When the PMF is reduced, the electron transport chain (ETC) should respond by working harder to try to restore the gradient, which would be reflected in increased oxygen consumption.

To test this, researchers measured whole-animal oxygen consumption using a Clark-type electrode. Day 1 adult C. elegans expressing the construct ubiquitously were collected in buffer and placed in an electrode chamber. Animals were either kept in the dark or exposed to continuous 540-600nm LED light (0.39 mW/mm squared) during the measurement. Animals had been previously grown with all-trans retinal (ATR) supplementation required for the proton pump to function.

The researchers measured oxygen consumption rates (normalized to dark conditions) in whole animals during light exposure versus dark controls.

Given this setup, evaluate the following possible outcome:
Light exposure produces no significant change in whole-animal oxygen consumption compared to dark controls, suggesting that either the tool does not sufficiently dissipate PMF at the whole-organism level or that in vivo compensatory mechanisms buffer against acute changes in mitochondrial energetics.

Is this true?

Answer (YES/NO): NO